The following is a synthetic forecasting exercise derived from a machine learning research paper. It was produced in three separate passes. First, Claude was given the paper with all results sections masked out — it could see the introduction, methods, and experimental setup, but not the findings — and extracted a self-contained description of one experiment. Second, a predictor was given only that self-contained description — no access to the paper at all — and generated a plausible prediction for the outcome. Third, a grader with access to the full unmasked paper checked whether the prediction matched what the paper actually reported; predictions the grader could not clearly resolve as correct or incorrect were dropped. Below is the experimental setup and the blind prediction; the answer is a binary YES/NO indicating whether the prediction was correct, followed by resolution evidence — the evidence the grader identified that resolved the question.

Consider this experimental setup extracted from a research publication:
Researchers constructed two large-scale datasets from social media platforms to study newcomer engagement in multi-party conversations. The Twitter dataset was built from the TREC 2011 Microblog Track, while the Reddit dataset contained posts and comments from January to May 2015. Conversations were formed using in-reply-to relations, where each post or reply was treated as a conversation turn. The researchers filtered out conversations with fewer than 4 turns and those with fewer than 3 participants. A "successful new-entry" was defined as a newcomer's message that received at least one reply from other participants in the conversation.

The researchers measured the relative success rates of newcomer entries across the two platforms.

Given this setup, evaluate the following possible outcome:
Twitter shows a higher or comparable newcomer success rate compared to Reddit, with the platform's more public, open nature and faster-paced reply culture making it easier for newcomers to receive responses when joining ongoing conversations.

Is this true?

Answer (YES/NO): YES